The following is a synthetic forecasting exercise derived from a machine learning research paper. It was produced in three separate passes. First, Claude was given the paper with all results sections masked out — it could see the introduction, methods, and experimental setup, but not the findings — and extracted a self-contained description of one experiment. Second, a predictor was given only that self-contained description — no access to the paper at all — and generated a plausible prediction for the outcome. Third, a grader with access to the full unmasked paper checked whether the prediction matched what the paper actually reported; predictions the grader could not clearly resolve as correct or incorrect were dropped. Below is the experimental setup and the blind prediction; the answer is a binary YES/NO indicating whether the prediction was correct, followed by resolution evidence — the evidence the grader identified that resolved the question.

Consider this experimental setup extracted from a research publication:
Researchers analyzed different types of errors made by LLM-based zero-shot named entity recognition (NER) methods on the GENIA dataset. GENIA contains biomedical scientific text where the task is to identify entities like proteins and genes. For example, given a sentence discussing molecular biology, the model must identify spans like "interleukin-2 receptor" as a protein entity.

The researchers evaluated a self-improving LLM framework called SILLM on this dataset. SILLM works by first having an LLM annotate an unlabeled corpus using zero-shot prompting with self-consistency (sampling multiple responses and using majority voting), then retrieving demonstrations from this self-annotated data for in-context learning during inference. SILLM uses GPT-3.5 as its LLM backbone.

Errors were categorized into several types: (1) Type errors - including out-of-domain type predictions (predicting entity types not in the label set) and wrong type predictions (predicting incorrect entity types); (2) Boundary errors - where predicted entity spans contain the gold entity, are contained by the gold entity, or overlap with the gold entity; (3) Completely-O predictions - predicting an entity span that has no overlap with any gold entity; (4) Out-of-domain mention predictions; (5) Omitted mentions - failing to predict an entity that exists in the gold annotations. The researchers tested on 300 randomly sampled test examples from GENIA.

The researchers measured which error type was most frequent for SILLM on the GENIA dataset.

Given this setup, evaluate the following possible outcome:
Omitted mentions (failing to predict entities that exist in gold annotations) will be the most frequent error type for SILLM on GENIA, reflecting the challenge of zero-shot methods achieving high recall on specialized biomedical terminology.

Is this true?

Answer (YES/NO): YES